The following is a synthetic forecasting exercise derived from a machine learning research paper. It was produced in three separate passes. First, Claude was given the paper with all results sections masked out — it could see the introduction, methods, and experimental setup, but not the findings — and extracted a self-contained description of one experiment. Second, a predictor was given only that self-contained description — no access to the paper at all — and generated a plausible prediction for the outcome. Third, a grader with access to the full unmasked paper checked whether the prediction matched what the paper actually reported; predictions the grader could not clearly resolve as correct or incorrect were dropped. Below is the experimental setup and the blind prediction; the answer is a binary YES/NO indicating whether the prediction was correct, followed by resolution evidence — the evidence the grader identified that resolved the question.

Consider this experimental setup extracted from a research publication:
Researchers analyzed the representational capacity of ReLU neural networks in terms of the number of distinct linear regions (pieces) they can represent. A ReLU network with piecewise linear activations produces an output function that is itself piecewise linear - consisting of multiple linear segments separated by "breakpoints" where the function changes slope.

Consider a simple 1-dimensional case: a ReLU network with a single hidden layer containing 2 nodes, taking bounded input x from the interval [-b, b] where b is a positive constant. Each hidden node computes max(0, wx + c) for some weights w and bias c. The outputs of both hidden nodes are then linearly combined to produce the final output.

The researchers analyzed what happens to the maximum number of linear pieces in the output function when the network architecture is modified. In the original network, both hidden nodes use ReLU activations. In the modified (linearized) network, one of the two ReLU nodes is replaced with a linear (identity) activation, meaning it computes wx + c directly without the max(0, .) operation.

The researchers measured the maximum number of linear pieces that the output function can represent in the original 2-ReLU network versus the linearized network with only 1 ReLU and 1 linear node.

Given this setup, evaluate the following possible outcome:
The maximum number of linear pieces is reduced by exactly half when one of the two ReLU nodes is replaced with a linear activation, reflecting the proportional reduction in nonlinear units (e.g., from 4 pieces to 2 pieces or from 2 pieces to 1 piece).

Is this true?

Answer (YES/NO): NO